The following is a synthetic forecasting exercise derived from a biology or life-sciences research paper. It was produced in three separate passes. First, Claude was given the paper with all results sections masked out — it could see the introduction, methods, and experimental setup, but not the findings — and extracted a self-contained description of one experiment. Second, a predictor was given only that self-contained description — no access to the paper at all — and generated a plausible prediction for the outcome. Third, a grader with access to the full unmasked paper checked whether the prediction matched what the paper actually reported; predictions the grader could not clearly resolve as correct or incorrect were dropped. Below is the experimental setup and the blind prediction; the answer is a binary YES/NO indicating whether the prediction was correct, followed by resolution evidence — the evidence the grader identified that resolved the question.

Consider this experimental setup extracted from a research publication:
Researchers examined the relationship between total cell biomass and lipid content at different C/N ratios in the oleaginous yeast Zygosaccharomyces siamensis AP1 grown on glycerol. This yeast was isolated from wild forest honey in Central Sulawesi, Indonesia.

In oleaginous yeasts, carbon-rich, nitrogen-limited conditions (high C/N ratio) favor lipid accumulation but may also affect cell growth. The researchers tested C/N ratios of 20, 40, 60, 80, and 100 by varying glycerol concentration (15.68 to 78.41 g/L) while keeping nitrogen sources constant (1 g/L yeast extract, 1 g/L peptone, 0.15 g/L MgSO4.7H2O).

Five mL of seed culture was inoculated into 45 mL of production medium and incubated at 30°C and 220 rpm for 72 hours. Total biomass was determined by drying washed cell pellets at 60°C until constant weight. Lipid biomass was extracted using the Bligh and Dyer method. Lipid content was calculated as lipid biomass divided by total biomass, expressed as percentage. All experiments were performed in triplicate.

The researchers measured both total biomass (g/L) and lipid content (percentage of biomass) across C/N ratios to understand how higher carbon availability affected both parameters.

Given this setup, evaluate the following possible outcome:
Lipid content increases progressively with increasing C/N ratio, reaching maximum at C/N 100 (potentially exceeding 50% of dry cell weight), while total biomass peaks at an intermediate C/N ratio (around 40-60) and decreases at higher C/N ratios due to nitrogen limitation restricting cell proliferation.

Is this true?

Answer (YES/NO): NO